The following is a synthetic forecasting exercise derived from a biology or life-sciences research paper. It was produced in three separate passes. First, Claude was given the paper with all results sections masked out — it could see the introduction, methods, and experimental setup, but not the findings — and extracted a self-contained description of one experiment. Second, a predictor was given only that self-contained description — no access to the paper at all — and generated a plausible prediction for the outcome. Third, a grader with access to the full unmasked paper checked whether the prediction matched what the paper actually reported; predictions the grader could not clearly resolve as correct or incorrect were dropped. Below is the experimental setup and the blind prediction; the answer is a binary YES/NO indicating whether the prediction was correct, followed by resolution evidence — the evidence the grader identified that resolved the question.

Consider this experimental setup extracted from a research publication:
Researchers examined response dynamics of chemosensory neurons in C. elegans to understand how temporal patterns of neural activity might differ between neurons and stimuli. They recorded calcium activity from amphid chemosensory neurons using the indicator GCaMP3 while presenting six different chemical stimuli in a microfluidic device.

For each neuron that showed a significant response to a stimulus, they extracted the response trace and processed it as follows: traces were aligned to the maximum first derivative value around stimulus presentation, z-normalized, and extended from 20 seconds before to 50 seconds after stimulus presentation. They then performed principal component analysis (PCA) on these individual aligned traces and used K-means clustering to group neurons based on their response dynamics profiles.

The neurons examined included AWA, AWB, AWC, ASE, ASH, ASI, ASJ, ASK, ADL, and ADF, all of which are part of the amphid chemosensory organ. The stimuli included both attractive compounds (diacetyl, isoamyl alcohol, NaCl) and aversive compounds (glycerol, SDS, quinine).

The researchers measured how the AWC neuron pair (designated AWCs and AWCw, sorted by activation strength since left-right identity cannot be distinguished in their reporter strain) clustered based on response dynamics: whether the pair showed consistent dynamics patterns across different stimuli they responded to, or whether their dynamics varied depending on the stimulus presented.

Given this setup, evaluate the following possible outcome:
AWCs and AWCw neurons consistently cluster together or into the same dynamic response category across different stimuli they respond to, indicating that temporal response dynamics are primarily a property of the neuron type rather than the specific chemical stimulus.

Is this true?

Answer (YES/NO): NO